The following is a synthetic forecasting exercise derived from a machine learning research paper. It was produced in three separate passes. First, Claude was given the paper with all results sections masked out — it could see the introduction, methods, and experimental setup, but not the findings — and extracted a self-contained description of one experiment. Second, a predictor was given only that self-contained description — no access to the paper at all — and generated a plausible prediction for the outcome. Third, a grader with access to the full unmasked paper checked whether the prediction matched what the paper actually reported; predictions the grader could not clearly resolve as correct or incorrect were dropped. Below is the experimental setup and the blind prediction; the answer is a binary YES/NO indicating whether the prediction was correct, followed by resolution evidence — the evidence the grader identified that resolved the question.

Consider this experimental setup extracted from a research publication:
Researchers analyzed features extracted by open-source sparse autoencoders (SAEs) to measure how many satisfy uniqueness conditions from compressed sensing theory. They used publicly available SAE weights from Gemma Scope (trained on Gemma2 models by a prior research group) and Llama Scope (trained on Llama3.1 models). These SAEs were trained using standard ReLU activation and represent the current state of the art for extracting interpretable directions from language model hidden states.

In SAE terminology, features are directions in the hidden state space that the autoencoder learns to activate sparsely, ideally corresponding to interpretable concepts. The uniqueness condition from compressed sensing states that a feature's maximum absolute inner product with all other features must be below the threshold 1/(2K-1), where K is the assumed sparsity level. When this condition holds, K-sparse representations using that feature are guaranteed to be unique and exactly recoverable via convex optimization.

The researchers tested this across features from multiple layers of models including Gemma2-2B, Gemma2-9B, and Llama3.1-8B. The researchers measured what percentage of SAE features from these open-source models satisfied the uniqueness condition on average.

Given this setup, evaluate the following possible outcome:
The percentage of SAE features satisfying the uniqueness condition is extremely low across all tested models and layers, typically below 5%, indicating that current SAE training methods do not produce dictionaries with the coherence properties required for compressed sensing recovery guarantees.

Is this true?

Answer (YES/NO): NO